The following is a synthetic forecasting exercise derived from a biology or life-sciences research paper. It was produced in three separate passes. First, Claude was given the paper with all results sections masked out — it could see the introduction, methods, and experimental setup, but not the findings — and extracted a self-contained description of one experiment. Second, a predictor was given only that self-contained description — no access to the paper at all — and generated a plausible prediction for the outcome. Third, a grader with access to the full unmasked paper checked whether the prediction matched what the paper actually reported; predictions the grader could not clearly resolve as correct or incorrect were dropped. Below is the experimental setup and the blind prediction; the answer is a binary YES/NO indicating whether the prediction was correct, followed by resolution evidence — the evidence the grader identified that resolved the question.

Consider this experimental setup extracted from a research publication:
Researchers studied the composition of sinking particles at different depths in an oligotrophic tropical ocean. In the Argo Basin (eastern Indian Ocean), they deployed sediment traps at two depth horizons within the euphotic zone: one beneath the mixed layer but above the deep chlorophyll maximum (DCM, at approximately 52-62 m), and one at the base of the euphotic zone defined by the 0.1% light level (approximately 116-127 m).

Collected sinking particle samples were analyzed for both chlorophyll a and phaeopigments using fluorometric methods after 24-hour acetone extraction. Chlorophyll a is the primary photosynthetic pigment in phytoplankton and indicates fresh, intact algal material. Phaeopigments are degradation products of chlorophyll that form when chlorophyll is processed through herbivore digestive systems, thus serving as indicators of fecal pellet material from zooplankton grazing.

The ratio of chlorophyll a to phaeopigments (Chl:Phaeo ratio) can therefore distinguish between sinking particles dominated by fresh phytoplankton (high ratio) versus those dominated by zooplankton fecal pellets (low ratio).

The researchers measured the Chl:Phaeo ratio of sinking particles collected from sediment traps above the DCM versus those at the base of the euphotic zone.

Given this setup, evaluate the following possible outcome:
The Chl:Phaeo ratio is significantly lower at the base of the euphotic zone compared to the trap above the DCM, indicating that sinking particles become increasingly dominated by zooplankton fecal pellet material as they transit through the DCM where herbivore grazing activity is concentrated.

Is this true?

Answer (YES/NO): YES